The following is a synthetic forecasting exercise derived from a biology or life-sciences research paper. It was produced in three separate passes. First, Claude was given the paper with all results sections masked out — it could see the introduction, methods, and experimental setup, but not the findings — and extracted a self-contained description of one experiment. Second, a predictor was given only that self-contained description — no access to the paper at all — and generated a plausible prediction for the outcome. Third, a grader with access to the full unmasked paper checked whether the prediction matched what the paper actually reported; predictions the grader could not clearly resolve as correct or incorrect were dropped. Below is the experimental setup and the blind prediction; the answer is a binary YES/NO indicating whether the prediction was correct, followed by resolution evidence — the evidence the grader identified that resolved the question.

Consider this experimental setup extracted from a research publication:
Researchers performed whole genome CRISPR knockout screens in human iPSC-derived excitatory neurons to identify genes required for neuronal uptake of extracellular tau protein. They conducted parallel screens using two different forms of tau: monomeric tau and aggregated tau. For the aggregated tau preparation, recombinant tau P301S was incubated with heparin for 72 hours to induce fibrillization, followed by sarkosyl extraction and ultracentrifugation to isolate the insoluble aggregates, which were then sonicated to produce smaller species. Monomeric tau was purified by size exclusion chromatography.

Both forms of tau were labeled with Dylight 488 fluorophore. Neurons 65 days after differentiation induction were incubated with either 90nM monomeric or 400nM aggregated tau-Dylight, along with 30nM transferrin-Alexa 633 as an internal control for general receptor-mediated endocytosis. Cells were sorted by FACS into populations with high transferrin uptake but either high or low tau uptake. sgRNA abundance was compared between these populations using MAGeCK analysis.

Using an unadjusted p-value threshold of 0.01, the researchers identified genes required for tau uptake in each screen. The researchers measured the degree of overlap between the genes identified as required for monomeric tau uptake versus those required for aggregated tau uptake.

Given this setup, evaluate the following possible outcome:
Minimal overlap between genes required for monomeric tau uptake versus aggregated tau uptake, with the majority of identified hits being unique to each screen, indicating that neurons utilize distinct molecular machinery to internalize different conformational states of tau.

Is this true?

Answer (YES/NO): NO